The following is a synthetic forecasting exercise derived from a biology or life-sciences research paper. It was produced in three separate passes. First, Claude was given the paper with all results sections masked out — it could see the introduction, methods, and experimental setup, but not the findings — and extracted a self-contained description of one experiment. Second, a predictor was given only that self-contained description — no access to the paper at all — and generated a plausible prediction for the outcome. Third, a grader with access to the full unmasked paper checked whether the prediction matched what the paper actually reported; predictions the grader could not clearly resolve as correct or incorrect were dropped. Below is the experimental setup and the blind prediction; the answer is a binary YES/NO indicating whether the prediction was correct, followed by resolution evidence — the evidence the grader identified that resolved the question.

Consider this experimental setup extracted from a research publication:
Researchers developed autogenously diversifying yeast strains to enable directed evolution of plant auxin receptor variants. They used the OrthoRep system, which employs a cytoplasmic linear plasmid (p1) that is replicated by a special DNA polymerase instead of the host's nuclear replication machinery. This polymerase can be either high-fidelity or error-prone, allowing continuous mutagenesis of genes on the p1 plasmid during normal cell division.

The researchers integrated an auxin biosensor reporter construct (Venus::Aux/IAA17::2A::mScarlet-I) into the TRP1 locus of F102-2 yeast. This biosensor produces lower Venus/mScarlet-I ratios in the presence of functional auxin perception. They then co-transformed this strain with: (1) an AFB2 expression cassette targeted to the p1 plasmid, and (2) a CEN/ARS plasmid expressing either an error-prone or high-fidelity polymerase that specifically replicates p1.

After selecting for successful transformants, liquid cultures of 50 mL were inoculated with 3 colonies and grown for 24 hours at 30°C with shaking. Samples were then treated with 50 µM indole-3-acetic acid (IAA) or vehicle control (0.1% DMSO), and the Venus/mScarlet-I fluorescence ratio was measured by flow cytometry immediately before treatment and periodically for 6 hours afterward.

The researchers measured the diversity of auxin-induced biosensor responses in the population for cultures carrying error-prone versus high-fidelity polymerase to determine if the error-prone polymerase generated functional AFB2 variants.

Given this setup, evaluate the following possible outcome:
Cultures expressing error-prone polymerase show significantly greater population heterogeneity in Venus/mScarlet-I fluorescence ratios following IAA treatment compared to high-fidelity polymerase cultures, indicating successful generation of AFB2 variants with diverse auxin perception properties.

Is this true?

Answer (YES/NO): YES